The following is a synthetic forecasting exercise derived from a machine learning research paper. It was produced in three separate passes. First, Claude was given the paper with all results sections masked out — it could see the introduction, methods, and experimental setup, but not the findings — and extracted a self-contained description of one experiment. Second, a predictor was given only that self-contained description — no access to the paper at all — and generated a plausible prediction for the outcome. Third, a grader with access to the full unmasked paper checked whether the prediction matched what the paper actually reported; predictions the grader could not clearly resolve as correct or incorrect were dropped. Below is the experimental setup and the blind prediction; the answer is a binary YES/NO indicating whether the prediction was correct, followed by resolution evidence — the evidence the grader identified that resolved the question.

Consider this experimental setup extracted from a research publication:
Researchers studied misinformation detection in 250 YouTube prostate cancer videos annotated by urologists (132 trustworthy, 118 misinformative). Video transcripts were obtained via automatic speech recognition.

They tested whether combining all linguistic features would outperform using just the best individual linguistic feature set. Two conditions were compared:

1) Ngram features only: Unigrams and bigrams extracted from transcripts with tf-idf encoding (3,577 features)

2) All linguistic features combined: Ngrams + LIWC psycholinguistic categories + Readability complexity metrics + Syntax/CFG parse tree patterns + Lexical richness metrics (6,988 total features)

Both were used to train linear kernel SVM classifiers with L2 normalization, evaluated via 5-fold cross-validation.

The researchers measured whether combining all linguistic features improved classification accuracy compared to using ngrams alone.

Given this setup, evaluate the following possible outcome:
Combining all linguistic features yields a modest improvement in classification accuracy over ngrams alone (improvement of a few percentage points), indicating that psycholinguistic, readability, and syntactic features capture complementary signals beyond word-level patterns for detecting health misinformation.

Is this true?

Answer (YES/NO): NO